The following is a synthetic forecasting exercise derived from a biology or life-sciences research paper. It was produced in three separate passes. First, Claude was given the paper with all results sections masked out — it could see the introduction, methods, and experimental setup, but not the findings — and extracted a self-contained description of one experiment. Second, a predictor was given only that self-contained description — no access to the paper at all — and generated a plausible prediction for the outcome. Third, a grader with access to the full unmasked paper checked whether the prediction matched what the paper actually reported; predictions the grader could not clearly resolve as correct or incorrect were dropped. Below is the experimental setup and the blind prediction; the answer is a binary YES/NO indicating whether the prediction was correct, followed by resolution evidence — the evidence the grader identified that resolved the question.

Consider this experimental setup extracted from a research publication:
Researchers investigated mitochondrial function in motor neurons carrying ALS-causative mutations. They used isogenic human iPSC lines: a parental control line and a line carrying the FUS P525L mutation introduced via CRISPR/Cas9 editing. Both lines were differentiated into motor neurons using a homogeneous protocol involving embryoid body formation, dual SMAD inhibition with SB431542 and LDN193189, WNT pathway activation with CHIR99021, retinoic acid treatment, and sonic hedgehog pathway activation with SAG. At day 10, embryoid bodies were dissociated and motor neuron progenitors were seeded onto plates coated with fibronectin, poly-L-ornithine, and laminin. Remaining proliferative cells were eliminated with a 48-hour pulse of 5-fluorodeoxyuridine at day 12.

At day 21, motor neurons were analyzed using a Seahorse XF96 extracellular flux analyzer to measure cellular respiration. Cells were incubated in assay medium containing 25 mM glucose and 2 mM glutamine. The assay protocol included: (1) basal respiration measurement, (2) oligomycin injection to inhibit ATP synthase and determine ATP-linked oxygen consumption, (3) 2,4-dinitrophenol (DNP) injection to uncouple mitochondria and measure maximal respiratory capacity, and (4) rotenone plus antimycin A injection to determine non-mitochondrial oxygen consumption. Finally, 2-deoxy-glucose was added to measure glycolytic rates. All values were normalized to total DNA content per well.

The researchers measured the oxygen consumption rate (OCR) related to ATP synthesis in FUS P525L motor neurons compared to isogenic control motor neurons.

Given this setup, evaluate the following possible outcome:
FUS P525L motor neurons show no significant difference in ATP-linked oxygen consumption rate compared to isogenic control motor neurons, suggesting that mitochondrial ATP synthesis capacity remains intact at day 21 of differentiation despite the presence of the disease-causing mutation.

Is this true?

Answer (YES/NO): NO